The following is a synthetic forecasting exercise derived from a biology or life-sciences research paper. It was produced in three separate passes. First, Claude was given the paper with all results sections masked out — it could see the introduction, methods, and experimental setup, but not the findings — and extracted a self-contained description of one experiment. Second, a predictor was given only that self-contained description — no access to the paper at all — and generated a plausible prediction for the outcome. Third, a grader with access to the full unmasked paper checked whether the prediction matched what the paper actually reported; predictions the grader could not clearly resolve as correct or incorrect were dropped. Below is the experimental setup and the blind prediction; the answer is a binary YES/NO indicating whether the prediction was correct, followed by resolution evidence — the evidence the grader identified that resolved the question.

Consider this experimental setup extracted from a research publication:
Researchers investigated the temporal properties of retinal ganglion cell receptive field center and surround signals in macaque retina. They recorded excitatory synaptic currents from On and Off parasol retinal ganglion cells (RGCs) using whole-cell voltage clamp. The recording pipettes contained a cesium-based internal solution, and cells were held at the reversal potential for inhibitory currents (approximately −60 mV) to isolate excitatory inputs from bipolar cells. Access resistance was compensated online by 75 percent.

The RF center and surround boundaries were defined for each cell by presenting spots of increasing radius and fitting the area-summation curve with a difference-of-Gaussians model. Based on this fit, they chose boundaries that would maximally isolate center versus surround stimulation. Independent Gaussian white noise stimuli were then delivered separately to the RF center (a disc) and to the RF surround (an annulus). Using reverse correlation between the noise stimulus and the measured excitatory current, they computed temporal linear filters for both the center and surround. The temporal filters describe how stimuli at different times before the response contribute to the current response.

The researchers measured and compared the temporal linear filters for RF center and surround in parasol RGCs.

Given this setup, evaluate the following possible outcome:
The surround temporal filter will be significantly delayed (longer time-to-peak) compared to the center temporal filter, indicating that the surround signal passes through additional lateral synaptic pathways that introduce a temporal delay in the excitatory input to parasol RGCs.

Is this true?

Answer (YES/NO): NO